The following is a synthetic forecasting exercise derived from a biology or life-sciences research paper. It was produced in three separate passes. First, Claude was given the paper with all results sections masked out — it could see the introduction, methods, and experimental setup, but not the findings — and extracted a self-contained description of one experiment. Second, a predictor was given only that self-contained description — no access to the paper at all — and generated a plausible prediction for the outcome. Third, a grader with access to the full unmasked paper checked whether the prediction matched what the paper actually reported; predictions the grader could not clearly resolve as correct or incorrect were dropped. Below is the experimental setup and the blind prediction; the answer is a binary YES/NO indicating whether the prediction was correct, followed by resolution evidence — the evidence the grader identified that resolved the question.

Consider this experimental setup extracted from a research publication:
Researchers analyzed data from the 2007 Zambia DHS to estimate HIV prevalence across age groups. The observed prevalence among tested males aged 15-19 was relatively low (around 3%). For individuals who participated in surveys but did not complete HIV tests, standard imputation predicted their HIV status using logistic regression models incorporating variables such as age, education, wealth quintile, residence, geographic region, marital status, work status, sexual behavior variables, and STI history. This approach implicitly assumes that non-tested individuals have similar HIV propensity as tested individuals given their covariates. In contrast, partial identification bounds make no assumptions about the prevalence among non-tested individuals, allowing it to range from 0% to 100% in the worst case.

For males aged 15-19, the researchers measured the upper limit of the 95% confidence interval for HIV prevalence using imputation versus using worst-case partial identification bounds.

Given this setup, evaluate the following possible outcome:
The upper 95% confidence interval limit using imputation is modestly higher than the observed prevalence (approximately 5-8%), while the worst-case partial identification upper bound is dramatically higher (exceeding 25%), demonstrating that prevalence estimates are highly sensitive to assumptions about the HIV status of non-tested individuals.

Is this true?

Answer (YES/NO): NO